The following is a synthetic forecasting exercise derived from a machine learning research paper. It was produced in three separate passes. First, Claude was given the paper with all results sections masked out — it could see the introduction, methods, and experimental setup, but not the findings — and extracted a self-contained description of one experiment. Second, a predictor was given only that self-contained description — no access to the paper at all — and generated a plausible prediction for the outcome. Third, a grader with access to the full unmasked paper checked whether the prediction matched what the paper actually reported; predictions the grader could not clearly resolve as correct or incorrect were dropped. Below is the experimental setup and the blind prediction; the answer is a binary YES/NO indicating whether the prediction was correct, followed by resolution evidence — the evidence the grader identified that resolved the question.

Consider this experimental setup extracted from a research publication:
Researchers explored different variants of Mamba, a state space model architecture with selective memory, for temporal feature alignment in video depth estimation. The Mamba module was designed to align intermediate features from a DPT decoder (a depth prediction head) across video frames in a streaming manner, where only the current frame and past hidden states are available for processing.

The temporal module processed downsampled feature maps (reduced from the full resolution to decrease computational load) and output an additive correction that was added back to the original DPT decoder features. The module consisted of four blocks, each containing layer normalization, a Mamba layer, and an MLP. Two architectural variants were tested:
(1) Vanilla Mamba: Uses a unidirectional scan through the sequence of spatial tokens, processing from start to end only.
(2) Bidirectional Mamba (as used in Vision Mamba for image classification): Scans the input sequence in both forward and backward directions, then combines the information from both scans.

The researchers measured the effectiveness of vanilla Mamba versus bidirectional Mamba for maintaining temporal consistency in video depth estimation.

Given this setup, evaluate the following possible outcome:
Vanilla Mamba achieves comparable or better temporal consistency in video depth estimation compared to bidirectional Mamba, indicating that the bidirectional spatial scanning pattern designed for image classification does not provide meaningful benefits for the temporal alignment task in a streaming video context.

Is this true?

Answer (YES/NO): YES